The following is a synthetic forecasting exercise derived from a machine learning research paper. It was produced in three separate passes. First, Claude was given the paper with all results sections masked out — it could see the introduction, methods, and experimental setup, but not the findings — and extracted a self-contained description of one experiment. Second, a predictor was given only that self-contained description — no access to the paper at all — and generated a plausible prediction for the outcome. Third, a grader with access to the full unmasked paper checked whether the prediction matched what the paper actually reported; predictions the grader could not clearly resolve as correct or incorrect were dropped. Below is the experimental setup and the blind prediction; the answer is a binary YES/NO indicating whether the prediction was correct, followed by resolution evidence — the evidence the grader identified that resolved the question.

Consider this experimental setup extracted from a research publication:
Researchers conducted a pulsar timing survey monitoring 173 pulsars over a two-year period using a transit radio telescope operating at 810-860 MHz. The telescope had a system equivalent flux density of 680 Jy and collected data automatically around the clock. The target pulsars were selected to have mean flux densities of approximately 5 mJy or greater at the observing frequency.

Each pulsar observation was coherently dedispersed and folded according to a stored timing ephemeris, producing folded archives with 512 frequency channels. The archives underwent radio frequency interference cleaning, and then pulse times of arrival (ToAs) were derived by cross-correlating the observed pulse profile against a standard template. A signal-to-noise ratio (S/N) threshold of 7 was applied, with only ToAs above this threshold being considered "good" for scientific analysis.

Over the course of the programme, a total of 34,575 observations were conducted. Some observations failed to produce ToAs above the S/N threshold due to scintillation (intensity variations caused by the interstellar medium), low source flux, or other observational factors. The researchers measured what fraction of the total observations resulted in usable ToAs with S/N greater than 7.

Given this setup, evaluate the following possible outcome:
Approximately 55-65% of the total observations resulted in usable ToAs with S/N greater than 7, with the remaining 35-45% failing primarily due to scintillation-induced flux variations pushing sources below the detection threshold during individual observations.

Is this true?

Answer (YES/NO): NO